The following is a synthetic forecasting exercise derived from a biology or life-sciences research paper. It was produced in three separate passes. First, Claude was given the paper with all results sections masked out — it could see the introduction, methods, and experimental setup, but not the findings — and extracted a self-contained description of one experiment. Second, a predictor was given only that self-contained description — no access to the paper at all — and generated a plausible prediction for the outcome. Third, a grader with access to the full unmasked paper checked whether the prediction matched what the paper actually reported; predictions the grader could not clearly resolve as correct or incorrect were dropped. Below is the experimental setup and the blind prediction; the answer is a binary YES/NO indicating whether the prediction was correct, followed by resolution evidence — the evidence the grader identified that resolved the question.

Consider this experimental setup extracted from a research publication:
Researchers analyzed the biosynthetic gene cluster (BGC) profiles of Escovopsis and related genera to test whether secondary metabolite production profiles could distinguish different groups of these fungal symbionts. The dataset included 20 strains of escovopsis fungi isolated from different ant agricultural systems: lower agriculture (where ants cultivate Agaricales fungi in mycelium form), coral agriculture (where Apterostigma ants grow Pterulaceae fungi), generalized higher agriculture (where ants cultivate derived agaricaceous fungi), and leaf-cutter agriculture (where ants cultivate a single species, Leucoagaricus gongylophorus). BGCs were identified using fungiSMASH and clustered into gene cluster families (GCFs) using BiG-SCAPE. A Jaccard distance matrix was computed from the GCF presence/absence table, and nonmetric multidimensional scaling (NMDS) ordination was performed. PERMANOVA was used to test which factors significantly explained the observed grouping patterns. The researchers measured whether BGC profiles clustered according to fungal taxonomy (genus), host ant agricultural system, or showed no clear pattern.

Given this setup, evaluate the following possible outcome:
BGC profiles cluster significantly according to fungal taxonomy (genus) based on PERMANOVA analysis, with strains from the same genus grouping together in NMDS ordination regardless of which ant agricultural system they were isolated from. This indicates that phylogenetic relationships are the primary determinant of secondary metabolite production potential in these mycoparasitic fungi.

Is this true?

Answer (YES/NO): NO